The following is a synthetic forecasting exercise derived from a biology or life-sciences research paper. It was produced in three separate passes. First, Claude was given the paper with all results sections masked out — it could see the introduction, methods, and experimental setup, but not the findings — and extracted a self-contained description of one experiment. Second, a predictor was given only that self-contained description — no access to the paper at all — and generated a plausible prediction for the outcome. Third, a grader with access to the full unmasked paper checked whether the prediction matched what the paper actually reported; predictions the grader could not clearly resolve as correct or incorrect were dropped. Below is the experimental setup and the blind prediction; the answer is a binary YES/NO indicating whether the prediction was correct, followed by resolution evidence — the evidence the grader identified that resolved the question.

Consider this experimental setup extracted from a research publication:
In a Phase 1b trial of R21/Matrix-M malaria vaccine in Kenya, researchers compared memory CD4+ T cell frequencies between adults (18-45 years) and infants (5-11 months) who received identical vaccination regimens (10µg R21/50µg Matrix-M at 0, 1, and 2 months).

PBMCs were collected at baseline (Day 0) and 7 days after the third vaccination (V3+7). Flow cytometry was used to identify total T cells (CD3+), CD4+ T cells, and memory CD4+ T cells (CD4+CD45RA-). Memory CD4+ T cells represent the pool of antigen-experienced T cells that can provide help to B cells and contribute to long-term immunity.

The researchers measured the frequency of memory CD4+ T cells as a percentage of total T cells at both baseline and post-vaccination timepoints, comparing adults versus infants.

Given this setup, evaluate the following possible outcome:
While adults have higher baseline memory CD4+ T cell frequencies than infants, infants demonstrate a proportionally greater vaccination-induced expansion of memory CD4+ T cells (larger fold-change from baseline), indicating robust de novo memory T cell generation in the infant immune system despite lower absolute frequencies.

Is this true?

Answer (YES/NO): NO